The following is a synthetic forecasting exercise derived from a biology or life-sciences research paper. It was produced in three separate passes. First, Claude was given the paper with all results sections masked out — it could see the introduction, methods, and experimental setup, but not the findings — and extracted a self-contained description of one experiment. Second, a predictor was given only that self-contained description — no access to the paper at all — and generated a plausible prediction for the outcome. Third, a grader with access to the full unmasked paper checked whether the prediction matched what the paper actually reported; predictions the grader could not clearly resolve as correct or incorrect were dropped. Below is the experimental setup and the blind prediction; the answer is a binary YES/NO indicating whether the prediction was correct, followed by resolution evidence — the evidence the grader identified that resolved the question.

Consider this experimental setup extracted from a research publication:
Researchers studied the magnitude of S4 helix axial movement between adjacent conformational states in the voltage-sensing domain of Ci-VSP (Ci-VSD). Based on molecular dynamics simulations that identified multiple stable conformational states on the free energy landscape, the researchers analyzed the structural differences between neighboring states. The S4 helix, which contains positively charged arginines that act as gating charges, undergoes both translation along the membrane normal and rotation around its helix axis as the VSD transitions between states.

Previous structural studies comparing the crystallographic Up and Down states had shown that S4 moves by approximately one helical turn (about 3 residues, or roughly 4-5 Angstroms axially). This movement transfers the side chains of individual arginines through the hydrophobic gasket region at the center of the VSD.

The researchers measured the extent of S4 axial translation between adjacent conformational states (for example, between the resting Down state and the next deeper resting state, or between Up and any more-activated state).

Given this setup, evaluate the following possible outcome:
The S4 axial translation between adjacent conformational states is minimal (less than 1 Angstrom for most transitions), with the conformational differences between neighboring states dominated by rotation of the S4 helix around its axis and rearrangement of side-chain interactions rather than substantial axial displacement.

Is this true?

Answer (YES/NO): NO